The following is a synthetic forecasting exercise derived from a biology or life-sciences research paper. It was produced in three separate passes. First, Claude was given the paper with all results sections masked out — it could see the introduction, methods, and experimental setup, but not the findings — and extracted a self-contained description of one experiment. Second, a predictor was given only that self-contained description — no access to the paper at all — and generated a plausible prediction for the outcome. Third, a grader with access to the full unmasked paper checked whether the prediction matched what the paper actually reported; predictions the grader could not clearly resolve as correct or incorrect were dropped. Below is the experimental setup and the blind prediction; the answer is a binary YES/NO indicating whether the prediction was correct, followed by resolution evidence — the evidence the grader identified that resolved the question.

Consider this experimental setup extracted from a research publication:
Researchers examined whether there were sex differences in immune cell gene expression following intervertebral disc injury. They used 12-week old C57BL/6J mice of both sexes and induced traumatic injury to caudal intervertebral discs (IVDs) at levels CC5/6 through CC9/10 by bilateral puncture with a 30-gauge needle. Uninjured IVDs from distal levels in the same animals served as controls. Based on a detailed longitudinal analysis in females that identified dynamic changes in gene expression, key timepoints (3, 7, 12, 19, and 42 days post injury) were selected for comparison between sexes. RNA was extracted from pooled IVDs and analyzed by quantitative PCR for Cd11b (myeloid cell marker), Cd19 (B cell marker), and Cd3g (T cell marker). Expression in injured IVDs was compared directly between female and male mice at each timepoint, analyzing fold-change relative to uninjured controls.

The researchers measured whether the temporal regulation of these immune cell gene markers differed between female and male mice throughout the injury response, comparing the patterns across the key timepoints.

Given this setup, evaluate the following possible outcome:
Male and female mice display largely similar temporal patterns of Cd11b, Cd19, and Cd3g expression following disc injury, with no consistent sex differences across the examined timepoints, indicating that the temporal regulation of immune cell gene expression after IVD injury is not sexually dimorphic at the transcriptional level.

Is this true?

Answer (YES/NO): NO